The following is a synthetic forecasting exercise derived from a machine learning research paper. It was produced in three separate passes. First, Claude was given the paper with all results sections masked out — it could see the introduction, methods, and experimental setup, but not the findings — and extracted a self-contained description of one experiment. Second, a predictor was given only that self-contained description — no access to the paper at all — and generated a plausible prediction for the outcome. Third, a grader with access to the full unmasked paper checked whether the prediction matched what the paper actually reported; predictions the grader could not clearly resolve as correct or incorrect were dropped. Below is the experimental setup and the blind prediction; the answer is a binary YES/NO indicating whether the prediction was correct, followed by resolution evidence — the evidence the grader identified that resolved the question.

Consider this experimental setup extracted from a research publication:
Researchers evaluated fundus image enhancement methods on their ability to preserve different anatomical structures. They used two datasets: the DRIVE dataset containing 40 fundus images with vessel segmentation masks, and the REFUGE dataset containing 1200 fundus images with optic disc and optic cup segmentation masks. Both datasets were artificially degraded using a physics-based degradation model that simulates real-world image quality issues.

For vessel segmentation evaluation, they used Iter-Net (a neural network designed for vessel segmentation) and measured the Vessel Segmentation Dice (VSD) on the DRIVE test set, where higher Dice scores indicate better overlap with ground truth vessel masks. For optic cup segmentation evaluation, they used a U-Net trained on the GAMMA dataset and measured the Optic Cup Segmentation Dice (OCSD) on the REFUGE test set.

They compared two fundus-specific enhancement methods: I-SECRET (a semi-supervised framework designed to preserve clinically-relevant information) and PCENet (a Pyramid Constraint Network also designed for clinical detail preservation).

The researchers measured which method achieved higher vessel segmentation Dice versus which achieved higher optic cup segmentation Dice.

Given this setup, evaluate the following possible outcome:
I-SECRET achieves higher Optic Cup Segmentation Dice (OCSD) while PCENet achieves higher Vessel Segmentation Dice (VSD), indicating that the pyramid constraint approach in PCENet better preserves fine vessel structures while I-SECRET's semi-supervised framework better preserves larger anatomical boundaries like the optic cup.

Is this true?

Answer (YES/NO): NO